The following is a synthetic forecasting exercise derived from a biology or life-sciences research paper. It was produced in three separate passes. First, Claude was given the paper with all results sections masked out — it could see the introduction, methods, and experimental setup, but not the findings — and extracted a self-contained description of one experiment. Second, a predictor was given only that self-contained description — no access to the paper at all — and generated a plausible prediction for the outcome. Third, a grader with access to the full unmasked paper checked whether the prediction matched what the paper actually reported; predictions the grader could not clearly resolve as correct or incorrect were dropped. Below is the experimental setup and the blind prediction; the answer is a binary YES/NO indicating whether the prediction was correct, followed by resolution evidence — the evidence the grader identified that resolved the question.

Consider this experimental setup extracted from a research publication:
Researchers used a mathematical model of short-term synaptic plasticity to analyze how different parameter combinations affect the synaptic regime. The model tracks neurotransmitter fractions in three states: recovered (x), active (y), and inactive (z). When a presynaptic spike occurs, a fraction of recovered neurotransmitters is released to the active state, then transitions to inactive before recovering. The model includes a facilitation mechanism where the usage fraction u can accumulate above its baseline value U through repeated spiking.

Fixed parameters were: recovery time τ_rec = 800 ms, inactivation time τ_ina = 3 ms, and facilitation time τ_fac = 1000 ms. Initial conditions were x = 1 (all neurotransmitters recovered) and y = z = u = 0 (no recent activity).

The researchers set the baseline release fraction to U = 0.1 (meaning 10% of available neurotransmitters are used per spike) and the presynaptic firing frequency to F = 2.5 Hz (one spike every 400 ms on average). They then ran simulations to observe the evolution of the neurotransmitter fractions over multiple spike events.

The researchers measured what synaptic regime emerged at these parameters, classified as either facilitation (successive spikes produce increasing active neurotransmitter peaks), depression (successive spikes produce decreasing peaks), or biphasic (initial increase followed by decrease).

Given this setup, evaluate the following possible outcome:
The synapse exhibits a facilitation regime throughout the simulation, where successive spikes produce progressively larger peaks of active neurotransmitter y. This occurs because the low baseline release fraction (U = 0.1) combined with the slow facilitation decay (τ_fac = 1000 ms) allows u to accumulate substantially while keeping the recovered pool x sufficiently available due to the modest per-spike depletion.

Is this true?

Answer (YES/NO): YES